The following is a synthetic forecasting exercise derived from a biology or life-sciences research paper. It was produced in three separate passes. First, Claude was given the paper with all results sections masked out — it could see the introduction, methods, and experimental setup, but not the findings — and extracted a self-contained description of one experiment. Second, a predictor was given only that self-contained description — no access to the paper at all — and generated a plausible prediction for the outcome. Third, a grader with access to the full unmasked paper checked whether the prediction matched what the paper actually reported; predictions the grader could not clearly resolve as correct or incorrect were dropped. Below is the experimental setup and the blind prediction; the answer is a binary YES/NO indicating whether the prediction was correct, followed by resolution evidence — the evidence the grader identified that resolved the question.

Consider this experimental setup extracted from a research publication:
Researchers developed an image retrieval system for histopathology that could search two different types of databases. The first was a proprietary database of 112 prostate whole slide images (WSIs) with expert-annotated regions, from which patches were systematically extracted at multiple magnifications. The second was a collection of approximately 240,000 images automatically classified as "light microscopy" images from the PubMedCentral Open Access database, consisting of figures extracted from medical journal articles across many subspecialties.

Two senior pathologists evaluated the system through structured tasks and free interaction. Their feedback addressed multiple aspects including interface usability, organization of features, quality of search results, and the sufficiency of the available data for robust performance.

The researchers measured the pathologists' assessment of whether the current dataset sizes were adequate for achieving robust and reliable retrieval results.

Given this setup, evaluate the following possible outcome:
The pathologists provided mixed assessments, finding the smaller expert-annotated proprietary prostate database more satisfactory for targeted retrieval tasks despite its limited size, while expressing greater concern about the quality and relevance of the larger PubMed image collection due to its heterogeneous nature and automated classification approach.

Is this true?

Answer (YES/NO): NO